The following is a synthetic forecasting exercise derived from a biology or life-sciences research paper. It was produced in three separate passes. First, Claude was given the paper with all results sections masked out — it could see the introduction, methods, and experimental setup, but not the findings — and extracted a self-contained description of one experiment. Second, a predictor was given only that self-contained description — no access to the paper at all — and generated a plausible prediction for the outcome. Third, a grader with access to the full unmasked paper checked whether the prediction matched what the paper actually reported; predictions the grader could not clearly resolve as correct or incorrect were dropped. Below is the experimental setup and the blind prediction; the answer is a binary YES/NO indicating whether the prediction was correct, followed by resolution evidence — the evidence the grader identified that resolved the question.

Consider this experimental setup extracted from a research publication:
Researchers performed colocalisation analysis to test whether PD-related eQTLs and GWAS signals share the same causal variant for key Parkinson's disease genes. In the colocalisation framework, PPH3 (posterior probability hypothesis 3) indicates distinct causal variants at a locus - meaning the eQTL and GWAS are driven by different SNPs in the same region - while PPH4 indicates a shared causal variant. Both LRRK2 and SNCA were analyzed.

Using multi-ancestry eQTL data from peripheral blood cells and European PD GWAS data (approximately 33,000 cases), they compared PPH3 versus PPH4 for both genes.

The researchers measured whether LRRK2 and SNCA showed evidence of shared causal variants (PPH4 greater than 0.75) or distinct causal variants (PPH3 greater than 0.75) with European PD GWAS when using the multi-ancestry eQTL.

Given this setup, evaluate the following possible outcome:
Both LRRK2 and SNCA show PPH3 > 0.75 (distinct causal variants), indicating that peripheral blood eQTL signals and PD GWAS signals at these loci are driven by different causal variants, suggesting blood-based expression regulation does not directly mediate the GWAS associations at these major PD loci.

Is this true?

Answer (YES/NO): NO